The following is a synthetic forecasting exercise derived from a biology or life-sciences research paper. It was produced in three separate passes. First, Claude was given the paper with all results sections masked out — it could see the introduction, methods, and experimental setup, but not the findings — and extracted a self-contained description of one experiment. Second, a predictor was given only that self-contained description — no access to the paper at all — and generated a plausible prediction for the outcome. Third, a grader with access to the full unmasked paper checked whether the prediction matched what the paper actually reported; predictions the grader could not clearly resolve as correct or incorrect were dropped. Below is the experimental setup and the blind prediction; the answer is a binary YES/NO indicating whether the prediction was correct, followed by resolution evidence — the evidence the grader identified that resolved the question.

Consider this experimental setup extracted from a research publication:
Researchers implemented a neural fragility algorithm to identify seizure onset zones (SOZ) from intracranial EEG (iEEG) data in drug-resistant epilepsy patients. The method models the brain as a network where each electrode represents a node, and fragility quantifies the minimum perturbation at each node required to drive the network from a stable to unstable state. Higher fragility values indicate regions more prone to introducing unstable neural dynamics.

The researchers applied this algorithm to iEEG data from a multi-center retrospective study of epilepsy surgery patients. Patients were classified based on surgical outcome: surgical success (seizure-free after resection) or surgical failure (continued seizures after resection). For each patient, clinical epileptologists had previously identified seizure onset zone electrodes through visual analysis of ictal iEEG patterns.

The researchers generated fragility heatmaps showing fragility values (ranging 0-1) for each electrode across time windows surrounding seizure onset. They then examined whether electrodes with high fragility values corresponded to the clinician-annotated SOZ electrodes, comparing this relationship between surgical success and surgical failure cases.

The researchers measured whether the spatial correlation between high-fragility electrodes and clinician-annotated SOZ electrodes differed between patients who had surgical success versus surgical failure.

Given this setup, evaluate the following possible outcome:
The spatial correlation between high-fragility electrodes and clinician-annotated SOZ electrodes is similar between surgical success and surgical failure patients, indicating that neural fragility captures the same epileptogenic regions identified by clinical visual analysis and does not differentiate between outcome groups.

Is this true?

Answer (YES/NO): NO